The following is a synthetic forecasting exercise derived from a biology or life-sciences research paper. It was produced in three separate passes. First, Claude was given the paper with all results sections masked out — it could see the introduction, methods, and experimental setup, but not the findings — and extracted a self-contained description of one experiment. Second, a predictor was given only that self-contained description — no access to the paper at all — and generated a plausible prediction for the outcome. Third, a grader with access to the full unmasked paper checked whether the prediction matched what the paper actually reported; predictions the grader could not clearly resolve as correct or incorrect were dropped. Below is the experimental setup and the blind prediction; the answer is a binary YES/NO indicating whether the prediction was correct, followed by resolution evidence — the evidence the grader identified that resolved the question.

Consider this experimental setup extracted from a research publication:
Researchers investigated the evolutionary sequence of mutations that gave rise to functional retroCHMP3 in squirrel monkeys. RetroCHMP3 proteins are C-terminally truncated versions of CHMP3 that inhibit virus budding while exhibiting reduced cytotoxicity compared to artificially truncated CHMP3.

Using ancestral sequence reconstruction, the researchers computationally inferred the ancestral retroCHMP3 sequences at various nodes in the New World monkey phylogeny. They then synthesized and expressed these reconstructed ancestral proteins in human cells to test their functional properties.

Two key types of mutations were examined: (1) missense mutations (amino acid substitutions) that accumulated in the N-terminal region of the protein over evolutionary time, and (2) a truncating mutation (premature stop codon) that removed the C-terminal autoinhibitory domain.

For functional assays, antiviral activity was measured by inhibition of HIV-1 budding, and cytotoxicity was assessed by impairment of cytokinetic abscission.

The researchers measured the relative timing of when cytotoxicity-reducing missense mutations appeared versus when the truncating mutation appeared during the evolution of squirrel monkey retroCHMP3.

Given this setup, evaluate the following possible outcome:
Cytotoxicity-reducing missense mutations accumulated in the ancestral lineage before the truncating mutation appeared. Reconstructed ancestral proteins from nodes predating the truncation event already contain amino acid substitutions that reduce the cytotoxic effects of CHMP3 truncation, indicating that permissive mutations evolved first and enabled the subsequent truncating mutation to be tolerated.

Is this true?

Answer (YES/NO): YES